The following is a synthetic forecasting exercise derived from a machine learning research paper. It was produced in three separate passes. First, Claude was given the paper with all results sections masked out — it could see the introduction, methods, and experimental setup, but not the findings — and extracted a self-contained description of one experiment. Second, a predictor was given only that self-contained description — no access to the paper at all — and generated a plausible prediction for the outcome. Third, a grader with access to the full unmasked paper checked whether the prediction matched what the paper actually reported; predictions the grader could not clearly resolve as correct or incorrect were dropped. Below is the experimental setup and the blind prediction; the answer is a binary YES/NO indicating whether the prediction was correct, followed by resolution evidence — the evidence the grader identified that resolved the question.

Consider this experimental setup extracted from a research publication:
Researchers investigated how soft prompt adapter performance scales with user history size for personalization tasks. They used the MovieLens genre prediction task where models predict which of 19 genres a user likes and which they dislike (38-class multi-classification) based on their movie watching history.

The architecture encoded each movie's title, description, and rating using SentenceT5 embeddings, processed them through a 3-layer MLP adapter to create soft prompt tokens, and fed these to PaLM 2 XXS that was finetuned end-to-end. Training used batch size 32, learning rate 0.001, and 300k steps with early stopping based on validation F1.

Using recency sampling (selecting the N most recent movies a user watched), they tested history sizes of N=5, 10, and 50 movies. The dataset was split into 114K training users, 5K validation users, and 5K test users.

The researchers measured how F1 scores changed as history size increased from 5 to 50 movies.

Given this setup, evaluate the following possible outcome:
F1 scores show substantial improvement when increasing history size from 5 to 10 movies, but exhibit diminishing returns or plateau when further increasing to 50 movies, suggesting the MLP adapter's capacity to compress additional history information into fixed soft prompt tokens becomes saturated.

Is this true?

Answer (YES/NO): NO